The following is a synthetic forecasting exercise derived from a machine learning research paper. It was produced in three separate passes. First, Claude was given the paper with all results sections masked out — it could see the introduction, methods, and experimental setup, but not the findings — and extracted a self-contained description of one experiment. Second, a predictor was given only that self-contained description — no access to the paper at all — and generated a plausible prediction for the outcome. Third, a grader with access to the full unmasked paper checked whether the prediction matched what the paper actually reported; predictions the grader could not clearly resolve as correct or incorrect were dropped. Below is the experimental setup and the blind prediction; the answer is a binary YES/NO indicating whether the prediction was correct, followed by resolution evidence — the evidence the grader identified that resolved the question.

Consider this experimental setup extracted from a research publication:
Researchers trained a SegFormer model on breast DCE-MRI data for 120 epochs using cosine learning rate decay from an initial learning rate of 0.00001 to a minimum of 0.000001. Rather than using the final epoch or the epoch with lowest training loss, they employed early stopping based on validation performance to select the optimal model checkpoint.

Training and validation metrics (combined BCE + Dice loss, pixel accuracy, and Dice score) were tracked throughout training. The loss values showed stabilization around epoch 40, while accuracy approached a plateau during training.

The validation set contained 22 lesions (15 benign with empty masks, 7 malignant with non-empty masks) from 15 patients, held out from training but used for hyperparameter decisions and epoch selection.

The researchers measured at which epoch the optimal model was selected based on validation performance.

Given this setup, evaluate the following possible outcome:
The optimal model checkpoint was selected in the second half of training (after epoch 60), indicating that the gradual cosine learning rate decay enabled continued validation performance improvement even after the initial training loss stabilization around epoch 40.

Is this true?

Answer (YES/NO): NO